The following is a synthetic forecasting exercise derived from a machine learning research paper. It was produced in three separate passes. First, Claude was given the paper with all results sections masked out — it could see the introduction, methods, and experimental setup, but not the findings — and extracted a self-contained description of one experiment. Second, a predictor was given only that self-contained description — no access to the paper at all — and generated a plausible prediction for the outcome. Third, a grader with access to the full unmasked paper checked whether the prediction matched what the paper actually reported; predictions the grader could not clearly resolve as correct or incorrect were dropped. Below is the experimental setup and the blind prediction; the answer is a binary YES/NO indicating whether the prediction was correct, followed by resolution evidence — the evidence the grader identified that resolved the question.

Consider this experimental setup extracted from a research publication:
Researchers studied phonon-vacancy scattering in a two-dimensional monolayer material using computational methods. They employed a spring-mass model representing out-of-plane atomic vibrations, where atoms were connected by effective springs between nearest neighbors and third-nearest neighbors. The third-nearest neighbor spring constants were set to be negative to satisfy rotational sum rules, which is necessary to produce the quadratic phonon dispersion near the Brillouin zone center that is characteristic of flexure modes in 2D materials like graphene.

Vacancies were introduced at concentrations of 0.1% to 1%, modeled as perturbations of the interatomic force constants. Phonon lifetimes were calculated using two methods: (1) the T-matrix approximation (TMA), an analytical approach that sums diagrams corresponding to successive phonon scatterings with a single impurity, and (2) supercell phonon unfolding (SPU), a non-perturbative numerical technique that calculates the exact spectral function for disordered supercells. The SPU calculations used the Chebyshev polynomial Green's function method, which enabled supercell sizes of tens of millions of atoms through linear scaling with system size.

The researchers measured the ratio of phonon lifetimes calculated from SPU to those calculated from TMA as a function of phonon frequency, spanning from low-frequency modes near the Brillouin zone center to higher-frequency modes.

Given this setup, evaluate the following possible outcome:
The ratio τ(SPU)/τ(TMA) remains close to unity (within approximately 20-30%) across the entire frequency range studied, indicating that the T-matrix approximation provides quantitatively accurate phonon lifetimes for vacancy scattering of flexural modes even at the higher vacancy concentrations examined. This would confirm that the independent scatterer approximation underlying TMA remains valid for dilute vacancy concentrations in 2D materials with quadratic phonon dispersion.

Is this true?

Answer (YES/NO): NO